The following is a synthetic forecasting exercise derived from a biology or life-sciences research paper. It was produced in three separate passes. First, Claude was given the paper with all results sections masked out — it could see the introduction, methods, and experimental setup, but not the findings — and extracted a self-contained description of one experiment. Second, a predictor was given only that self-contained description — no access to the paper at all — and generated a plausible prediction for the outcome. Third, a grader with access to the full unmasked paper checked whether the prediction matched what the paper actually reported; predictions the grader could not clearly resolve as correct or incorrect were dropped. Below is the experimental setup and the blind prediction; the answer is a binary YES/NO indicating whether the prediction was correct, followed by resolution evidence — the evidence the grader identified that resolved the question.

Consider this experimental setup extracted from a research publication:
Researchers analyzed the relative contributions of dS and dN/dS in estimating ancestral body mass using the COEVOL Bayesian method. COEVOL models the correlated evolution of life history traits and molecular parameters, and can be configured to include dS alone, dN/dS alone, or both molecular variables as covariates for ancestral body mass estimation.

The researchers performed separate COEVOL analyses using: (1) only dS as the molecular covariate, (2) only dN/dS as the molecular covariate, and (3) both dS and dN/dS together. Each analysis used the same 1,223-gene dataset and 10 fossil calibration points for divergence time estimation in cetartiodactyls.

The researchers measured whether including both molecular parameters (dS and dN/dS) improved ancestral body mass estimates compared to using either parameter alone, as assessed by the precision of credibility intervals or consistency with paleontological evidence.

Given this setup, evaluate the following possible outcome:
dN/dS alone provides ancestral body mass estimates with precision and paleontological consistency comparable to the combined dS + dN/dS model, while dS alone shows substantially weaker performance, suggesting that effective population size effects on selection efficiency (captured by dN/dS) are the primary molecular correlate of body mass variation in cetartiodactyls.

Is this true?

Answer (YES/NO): NO